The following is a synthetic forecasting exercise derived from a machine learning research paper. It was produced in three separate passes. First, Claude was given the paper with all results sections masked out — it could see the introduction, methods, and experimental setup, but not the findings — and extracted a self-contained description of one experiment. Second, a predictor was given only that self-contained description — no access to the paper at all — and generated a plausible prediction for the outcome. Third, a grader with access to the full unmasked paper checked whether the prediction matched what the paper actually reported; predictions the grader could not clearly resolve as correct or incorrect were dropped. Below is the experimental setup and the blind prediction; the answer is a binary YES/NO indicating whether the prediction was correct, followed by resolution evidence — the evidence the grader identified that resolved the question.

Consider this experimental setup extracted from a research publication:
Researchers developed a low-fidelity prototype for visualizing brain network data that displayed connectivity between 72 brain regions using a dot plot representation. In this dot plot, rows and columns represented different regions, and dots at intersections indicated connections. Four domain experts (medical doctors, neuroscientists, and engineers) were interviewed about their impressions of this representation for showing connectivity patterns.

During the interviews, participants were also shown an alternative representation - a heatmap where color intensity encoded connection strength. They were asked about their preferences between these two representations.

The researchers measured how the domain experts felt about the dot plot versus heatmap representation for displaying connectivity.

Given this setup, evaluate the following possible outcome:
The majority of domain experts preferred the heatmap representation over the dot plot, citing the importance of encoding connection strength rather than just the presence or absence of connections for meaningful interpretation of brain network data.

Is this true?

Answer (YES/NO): NO